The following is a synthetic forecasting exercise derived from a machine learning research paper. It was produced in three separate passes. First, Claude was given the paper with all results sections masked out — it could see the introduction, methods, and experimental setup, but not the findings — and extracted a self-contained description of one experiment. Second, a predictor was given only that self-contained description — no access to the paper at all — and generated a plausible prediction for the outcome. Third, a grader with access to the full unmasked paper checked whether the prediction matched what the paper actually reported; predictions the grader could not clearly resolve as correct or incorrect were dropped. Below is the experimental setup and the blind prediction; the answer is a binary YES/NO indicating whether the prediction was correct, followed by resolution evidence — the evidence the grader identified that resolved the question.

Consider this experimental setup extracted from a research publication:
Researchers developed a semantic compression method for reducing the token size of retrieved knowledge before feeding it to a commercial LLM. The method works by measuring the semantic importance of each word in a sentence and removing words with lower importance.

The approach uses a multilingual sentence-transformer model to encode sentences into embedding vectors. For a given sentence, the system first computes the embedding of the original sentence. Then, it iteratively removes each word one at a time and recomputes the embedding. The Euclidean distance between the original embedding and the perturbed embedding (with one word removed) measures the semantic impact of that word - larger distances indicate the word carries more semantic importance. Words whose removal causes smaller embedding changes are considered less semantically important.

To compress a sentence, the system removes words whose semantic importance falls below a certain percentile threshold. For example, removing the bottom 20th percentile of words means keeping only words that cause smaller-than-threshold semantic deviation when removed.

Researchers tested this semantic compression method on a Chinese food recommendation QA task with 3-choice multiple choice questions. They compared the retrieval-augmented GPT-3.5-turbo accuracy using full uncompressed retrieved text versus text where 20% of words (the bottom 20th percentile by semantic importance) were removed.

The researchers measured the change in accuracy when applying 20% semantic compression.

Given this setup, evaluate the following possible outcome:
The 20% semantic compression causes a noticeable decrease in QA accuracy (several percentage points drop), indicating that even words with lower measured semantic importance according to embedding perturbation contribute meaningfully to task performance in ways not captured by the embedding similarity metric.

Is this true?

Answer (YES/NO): NO